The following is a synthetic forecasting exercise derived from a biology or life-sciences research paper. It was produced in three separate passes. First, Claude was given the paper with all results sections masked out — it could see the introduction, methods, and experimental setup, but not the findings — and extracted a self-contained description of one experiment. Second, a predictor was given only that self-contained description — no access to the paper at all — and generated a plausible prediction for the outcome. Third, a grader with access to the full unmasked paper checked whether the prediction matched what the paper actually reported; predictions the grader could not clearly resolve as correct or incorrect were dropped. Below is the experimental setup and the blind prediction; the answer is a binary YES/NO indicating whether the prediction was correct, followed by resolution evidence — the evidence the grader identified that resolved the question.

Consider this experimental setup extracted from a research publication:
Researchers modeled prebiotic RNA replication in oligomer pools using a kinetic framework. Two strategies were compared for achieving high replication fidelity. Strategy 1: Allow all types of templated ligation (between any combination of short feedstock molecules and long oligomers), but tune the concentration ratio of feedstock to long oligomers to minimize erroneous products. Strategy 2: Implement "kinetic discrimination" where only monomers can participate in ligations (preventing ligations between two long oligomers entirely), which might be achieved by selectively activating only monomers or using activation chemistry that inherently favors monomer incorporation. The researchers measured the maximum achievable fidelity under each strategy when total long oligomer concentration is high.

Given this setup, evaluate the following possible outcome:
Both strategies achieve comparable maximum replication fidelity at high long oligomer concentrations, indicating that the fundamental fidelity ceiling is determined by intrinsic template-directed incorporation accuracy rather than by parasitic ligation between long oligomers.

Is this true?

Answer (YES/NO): NO